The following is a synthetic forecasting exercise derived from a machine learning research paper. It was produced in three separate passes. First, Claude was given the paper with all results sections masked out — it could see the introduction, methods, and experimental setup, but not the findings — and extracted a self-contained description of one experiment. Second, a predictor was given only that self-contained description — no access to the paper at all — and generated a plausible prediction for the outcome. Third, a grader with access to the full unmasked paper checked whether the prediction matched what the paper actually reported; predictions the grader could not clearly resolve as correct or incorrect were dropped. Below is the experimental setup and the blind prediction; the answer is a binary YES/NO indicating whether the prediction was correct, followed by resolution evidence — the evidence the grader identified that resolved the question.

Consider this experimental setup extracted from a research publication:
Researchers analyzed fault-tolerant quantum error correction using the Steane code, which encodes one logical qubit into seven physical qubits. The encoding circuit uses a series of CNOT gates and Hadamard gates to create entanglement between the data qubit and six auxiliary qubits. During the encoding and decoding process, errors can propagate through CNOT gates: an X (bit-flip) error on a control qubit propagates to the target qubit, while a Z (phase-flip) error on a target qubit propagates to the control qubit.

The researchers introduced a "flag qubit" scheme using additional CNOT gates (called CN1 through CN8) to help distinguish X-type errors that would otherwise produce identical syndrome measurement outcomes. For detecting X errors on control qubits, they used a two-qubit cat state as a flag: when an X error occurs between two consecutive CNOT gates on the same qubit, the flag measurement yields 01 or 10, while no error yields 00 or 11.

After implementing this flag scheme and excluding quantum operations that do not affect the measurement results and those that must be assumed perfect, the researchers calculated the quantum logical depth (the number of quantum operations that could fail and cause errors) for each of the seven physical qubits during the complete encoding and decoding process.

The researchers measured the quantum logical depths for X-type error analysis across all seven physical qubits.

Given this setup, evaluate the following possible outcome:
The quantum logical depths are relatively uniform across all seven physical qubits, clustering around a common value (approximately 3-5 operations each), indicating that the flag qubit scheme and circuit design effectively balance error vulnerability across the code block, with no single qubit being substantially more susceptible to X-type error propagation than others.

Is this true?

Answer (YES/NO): NO